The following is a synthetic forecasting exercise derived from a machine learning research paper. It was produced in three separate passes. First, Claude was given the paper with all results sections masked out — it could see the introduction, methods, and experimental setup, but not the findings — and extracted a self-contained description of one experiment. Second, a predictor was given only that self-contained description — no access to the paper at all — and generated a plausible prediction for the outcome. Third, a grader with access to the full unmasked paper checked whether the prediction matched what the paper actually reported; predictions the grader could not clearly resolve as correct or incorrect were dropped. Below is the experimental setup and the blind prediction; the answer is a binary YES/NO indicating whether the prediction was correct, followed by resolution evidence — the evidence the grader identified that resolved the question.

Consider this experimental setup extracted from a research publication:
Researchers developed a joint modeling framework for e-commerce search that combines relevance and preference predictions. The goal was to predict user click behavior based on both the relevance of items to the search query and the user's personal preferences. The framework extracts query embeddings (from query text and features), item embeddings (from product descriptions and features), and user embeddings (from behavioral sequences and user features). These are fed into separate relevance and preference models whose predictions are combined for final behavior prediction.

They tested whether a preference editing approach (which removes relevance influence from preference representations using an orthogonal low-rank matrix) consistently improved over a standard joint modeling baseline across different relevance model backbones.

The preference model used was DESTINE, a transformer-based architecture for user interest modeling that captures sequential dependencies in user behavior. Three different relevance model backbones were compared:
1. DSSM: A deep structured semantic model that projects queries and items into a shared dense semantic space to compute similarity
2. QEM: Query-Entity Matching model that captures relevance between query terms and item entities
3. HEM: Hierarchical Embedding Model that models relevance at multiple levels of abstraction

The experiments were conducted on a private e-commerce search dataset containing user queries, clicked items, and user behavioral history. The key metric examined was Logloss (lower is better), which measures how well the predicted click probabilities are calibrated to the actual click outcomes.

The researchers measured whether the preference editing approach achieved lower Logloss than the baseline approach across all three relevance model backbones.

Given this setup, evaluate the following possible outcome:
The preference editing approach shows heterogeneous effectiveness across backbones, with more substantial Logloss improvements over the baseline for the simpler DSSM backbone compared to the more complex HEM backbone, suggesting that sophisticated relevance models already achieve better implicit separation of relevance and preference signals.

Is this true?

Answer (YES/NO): NO